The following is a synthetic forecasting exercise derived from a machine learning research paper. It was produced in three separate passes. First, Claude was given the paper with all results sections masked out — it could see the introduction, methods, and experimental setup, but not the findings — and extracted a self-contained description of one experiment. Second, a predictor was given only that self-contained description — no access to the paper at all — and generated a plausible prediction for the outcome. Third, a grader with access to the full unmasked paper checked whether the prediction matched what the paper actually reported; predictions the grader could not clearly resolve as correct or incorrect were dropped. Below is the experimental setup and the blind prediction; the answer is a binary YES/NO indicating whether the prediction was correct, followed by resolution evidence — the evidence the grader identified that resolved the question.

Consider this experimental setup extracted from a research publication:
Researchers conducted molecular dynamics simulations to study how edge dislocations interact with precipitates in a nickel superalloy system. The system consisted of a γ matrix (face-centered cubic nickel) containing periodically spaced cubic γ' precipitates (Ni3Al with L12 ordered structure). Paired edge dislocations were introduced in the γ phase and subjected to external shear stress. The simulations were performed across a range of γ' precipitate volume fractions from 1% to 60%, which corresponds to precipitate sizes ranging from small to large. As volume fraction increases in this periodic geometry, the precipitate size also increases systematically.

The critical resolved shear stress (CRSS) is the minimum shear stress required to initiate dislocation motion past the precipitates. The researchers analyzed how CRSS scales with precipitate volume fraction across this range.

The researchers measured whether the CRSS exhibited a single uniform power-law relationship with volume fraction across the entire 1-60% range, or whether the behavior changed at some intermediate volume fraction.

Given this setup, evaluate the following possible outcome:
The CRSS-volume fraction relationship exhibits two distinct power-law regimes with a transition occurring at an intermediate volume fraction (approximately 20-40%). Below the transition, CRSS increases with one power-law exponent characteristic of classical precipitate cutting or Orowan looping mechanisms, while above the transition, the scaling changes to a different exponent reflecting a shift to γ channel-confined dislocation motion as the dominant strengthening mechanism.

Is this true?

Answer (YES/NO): NO